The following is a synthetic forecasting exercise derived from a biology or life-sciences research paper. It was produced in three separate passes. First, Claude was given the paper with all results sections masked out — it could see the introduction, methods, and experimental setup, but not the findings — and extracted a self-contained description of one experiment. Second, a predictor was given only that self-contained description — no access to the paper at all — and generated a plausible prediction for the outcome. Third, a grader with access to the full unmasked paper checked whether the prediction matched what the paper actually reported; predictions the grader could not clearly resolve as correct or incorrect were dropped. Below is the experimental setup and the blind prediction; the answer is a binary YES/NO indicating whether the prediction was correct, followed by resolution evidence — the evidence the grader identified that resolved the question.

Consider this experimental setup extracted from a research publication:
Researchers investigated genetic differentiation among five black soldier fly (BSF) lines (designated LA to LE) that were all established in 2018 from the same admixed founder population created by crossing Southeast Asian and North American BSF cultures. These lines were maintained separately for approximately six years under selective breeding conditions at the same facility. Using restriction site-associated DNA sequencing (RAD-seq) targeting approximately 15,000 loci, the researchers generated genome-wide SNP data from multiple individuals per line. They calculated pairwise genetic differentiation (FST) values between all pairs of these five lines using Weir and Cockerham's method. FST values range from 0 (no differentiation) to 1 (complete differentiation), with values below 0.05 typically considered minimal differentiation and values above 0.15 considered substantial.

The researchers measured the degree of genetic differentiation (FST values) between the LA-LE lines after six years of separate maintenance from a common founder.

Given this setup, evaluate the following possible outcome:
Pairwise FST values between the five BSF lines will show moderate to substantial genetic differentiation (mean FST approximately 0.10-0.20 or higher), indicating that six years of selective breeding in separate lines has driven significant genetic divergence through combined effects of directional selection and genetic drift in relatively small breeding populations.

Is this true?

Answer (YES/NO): NO